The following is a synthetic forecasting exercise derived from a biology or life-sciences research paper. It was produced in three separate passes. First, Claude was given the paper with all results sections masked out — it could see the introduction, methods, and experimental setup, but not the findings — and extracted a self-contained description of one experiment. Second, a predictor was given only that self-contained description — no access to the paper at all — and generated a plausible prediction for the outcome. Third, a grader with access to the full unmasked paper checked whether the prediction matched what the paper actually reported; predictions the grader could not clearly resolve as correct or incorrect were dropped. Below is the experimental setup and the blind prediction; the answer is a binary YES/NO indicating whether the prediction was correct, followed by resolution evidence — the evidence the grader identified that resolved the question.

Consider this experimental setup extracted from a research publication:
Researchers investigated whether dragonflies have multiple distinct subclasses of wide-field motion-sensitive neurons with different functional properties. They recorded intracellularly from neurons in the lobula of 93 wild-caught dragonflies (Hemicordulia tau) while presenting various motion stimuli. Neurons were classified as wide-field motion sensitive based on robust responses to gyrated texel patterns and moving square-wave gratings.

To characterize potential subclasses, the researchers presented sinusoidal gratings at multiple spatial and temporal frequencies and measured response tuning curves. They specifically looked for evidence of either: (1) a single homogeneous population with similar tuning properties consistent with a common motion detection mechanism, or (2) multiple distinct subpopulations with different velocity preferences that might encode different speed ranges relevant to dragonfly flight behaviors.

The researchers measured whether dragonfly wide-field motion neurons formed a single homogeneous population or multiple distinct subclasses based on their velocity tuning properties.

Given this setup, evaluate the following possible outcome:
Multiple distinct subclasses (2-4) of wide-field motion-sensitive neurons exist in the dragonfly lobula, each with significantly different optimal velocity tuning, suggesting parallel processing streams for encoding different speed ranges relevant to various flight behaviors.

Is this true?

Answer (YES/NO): YES